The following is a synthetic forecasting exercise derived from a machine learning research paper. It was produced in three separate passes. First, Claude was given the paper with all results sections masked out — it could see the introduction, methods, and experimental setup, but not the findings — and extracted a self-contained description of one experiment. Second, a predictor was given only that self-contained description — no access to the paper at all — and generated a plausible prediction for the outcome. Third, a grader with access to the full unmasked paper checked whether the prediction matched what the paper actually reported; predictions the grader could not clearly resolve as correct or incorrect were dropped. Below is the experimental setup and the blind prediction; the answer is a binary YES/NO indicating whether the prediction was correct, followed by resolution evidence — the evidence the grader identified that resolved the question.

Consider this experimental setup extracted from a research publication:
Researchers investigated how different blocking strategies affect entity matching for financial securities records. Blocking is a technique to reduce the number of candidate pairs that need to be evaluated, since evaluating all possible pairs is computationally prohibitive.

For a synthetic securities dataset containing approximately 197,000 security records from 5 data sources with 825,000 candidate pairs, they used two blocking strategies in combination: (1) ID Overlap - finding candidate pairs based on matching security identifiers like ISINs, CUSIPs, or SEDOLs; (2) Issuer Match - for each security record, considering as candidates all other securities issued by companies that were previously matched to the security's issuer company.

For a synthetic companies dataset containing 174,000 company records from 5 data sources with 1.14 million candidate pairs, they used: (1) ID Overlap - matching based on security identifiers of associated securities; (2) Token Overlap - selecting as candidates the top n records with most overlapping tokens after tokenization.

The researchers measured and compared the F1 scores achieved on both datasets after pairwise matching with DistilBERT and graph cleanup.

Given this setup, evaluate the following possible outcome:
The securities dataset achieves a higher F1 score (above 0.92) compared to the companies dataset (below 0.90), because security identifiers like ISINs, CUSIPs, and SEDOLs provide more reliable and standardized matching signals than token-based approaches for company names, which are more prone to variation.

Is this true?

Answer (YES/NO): NO